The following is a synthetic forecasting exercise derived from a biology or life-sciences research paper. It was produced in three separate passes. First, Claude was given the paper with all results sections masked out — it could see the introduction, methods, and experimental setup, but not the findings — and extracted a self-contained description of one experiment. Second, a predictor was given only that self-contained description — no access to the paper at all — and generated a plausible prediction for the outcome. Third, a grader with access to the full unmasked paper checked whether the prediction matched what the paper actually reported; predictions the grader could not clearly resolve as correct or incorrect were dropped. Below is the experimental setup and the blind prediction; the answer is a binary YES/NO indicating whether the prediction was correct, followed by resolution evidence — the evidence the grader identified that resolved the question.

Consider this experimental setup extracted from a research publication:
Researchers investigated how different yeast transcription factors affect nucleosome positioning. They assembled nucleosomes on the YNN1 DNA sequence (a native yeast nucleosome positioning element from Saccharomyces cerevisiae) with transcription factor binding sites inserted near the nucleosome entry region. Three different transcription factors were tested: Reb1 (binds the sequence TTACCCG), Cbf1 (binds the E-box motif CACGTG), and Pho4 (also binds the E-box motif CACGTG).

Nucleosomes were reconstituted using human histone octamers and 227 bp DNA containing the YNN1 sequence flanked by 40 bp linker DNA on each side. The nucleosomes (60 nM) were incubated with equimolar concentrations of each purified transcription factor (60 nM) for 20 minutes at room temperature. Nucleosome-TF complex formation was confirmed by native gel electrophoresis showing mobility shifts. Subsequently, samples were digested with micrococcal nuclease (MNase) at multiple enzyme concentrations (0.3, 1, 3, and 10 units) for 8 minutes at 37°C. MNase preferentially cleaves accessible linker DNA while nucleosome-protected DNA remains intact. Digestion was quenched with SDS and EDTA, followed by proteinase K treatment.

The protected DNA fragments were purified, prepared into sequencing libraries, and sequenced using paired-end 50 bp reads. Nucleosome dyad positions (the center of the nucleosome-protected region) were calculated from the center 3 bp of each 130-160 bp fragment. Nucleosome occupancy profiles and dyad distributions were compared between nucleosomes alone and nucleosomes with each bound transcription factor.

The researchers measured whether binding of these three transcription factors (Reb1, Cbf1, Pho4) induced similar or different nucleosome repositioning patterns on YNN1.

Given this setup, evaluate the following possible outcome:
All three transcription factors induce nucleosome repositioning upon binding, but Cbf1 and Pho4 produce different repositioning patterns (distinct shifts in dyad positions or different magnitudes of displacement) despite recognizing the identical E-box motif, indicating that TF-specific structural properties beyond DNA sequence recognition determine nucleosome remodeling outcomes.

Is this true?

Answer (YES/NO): YES